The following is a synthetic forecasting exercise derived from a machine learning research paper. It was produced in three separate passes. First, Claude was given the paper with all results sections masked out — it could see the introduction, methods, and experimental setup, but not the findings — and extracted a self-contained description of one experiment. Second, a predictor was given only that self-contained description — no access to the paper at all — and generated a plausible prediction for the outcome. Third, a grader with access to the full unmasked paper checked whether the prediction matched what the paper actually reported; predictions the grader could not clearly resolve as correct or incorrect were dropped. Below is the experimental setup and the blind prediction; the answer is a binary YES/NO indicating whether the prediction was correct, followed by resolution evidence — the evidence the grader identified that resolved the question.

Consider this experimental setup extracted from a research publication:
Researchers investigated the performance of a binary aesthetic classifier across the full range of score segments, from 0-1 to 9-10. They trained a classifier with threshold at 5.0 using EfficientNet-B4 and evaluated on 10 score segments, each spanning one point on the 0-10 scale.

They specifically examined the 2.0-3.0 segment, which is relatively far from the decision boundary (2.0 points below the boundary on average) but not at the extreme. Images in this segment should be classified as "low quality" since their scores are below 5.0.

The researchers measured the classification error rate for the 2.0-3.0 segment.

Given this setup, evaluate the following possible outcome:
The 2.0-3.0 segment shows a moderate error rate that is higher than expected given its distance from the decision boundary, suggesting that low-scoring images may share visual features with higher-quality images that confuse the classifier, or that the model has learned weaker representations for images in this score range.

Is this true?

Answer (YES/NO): NO